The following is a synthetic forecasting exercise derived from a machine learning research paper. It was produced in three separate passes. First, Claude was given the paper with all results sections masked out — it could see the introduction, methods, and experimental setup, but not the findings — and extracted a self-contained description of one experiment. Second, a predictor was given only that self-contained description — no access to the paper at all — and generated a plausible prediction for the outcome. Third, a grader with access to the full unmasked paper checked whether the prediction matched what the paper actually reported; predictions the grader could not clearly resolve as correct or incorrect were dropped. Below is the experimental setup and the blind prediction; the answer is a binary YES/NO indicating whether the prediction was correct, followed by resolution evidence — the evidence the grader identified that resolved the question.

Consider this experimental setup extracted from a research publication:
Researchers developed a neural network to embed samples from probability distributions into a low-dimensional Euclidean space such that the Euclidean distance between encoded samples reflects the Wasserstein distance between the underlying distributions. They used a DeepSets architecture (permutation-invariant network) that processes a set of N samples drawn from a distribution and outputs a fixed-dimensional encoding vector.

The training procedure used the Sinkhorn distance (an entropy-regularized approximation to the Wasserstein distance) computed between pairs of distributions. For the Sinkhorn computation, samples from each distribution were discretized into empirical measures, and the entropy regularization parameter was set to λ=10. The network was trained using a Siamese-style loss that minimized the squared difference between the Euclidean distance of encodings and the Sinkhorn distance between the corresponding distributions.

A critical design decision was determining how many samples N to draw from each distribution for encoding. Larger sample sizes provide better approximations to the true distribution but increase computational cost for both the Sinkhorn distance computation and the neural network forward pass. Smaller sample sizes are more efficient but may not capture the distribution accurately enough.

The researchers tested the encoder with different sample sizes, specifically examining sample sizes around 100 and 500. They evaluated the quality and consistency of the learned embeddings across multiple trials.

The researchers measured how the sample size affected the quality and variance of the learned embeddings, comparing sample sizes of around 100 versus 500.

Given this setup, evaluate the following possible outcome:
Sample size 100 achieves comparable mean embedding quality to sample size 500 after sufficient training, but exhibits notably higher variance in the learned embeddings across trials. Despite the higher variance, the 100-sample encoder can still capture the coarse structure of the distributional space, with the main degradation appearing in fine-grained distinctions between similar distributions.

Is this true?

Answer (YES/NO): NO